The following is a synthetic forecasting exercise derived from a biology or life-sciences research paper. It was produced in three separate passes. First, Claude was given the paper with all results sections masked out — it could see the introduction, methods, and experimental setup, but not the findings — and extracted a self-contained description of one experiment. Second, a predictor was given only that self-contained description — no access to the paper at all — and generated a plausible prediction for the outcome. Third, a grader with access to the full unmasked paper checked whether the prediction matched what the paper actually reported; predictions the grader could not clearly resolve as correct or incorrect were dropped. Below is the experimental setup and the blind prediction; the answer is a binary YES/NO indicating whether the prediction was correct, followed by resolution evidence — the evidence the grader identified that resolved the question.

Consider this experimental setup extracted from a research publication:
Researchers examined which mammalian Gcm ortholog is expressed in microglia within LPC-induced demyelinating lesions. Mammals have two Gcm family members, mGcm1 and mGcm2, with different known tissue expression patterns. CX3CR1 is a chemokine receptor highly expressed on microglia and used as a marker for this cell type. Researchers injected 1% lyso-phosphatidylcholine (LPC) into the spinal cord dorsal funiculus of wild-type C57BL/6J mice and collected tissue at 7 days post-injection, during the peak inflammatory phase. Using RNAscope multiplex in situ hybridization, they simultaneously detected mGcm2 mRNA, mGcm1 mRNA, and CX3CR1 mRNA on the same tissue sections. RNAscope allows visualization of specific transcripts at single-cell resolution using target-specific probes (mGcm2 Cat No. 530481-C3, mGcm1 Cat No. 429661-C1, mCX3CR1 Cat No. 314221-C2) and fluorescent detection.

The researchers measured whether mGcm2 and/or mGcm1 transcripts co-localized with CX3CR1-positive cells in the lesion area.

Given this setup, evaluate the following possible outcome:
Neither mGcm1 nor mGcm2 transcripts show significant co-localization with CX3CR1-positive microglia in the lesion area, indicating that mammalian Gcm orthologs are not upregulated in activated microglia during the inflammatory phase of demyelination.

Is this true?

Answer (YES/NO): NO